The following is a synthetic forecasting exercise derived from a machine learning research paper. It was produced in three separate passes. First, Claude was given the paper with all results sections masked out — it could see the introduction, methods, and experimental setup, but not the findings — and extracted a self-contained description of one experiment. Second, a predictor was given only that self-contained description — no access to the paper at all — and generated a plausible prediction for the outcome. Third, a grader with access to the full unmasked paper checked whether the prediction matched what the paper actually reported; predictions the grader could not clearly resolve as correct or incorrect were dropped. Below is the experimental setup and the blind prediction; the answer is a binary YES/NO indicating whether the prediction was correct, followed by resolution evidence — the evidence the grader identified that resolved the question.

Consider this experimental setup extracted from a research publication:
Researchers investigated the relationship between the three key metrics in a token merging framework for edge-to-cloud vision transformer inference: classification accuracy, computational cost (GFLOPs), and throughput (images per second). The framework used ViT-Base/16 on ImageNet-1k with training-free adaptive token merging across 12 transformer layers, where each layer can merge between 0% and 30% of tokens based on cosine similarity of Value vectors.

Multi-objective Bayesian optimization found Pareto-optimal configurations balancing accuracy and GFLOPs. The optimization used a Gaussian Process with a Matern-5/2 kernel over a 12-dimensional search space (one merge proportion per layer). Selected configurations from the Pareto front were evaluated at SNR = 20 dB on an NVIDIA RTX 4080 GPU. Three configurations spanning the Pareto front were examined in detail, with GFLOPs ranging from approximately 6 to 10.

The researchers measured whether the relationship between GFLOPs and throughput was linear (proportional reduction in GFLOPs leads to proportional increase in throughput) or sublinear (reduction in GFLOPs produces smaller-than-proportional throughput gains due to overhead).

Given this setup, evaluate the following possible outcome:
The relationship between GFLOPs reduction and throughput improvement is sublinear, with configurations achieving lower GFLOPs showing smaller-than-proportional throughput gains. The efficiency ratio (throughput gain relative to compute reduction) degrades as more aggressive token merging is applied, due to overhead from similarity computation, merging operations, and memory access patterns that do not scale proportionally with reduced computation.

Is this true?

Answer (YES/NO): YES